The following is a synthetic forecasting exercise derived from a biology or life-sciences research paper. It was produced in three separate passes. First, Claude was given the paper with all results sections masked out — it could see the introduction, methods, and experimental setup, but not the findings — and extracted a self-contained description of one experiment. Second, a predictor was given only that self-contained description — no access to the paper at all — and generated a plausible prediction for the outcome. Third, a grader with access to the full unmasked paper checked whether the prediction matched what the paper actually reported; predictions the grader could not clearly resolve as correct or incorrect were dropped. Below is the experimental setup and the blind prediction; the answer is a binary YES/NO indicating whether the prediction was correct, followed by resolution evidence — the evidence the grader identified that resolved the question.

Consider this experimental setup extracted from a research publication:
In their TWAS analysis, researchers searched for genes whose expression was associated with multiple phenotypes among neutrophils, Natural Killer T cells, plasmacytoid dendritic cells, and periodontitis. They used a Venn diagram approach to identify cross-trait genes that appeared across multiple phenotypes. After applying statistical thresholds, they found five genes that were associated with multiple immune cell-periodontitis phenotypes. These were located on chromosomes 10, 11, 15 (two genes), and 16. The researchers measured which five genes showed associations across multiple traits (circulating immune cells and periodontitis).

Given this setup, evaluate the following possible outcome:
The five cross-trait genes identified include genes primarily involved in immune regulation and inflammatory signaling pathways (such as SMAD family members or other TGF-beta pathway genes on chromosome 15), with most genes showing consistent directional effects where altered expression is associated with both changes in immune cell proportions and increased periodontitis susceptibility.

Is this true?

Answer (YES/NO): NO